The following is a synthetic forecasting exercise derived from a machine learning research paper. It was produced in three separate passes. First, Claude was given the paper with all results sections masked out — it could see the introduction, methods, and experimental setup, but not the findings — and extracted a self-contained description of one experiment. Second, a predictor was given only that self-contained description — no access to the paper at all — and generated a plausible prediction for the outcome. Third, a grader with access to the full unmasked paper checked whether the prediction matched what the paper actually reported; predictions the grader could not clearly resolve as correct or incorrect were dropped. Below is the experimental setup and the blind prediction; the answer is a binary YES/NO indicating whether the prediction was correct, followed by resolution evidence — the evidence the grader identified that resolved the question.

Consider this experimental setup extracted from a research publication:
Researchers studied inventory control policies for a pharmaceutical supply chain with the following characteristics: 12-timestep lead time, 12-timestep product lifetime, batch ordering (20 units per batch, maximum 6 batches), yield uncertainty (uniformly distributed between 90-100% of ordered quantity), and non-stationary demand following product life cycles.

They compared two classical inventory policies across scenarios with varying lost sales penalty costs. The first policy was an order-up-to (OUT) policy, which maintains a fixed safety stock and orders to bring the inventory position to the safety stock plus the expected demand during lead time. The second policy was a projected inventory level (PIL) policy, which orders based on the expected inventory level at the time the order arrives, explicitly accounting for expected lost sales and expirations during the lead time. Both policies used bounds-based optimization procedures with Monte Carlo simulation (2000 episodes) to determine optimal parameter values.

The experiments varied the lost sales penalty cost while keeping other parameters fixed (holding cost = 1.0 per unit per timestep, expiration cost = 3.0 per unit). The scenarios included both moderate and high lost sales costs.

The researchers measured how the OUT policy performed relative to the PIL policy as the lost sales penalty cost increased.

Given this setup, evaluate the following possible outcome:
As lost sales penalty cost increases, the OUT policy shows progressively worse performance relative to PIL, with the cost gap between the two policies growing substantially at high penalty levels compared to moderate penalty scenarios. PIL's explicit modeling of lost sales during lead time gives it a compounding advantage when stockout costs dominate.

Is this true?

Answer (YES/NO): NO